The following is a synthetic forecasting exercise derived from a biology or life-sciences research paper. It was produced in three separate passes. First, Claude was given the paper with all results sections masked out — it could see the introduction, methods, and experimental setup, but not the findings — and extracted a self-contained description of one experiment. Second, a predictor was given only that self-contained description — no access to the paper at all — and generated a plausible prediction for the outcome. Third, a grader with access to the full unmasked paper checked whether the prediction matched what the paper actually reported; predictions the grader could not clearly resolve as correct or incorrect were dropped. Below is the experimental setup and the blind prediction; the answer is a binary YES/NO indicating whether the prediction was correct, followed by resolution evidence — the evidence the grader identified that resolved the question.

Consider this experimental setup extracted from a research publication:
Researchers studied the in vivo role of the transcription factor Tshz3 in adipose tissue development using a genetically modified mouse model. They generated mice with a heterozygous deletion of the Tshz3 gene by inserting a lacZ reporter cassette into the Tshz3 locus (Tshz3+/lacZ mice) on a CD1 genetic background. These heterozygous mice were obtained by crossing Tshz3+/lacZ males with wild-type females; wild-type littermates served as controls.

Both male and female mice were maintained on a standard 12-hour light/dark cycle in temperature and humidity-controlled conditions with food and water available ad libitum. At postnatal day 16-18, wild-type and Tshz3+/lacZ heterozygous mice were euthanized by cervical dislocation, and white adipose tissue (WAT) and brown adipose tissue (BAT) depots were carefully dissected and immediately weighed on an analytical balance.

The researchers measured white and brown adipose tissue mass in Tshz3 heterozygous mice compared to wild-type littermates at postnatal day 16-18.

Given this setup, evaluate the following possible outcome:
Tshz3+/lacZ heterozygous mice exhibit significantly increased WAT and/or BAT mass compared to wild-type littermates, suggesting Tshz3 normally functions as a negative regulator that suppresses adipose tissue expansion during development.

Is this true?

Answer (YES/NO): NO